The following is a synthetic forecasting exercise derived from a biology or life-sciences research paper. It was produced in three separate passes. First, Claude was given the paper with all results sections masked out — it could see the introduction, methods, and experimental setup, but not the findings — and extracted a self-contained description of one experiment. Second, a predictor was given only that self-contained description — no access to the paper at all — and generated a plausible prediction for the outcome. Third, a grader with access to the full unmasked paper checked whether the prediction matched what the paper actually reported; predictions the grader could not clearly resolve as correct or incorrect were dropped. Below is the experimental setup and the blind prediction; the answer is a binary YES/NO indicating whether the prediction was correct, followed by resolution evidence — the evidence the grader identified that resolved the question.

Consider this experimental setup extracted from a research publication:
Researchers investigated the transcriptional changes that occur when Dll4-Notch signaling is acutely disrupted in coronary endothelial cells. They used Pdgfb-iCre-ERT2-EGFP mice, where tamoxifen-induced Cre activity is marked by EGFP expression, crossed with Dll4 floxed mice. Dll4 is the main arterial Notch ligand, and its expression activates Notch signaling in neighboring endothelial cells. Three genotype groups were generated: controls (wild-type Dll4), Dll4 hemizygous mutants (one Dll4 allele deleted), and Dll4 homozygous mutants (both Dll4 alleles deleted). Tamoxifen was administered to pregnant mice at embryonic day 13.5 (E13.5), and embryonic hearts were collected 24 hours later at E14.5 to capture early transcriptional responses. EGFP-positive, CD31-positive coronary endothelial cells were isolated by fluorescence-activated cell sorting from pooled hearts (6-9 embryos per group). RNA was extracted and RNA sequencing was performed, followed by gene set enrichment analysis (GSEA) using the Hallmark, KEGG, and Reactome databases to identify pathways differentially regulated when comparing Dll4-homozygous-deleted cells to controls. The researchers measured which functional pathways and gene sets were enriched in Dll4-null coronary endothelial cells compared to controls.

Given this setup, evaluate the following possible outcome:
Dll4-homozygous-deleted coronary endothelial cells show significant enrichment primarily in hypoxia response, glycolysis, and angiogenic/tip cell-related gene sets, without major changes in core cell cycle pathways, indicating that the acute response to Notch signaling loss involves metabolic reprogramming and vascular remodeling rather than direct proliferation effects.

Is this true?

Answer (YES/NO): NO